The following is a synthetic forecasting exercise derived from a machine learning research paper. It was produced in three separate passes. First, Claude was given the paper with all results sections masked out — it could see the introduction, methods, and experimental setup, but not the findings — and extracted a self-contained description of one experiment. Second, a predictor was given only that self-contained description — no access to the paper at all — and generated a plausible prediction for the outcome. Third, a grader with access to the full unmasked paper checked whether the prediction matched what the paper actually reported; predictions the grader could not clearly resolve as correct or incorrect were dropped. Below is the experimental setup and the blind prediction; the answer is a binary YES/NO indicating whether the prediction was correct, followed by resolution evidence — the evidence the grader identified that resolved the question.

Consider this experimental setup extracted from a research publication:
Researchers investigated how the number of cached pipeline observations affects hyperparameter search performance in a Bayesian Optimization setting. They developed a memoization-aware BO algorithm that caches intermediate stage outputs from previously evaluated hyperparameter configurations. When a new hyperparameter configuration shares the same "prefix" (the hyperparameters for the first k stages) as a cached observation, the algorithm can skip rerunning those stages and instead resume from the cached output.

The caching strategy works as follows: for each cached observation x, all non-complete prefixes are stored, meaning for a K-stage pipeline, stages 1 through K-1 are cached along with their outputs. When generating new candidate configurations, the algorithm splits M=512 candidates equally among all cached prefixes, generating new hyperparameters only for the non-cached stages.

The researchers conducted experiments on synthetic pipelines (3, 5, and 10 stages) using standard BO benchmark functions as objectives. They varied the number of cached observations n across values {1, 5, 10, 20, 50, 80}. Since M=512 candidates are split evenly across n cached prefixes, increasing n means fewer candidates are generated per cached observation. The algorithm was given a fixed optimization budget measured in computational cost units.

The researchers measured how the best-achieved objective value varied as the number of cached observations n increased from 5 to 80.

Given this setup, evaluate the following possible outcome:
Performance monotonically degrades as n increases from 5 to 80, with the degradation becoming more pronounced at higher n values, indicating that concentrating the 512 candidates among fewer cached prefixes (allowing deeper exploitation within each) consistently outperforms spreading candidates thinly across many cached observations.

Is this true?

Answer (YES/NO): NO